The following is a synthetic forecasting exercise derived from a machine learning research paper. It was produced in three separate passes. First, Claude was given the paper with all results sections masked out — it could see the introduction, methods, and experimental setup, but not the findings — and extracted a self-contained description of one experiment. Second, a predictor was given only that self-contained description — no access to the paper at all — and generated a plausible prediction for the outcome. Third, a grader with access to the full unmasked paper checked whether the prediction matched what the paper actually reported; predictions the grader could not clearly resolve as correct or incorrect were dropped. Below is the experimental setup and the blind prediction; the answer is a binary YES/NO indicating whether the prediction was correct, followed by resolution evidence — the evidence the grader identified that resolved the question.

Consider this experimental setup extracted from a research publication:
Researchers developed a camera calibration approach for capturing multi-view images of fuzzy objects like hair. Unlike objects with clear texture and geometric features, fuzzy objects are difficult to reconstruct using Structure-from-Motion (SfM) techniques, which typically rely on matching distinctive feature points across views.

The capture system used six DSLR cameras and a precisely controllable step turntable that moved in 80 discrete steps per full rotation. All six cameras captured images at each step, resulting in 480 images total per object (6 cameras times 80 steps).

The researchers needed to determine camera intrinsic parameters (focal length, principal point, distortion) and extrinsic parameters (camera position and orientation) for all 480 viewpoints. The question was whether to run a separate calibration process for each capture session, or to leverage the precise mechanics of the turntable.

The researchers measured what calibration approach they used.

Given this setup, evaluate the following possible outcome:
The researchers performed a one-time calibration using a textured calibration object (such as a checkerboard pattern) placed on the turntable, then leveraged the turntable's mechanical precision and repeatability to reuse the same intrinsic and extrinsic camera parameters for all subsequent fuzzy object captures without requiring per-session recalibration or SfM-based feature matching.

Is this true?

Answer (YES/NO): YES